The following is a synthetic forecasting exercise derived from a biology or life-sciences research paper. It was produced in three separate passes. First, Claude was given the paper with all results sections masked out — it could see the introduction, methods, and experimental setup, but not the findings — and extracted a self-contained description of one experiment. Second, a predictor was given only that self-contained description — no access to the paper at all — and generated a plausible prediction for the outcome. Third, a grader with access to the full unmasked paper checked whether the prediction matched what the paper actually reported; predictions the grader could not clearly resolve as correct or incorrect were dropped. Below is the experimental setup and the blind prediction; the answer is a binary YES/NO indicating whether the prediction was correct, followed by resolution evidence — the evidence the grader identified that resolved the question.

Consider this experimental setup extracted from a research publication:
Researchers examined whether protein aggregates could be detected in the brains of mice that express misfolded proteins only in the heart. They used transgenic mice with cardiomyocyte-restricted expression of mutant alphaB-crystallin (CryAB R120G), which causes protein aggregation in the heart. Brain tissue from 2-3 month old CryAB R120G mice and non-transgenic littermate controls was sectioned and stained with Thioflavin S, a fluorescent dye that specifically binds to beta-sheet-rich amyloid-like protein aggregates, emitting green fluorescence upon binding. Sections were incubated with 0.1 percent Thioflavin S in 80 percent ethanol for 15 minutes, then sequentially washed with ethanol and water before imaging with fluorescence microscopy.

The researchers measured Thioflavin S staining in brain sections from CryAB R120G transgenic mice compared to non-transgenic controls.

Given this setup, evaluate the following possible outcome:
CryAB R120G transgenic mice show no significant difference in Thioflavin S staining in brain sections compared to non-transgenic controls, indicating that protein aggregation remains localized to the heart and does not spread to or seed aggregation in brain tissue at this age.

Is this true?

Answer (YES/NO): NO